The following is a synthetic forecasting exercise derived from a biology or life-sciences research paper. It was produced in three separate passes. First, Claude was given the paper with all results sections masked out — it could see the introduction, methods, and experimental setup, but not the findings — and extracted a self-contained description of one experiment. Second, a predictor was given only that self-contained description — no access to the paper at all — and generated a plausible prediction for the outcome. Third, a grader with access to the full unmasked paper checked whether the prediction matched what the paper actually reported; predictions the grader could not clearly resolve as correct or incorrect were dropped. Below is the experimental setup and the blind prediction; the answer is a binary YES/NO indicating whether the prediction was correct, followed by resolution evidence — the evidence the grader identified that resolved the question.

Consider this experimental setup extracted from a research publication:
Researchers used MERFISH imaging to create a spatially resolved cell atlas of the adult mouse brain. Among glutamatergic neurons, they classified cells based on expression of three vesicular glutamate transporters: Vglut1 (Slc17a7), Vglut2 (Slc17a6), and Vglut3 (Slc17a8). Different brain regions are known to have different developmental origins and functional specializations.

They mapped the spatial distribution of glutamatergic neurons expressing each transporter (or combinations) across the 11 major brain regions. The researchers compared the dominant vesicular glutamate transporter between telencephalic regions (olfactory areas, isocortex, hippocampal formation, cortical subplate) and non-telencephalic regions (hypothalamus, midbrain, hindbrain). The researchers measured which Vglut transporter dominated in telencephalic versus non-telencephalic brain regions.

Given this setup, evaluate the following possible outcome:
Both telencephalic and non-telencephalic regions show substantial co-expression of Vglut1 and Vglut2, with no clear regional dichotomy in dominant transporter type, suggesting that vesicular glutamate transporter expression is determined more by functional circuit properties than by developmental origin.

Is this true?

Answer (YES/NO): NO